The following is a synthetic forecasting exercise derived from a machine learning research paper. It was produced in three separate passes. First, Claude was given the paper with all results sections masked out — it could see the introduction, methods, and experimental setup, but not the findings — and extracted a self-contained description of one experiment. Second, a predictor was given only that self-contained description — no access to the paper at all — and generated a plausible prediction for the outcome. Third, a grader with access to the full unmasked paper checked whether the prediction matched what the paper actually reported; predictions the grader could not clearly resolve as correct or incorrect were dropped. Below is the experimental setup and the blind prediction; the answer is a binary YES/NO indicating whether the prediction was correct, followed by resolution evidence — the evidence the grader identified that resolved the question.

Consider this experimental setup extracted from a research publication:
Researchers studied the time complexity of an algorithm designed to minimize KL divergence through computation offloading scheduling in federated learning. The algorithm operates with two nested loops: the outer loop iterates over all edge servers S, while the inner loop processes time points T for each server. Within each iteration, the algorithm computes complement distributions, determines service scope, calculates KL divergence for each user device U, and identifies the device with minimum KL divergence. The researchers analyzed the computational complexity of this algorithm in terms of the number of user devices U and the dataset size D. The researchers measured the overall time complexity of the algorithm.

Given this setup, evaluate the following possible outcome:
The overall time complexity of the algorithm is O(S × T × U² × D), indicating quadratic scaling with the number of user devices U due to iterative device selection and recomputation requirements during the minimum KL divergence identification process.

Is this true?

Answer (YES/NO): NO